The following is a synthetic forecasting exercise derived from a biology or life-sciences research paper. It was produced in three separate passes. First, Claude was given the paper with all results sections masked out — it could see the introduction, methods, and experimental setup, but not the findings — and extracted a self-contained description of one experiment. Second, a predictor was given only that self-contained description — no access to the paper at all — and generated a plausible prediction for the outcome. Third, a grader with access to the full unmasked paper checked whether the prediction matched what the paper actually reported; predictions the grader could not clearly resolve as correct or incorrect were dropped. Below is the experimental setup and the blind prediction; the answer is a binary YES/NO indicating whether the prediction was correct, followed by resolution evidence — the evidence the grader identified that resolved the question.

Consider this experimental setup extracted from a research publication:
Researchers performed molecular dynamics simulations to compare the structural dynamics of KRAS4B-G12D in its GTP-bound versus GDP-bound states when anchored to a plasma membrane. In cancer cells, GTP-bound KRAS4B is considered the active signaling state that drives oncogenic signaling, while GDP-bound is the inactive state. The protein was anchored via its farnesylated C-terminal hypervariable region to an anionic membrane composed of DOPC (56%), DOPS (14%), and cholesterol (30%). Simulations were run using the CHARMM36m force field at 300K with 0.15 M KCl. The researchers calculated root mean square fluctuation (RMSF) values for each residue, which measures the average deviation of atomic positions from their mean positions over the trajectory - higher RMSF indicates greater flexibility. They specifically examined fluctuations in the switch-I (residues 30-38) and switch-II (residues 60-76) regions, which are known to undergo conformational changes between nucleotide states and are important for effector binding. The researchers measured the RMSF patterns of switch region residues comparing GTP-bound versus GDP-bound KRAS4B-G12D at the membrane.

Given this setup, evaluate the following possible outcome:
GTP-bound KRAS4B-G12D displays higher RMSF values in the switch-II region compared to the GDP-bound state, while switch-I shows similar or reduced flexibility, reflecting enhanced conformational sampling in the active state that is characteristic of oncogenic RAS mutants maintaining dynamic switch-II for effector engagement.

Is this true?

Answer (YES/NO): NO